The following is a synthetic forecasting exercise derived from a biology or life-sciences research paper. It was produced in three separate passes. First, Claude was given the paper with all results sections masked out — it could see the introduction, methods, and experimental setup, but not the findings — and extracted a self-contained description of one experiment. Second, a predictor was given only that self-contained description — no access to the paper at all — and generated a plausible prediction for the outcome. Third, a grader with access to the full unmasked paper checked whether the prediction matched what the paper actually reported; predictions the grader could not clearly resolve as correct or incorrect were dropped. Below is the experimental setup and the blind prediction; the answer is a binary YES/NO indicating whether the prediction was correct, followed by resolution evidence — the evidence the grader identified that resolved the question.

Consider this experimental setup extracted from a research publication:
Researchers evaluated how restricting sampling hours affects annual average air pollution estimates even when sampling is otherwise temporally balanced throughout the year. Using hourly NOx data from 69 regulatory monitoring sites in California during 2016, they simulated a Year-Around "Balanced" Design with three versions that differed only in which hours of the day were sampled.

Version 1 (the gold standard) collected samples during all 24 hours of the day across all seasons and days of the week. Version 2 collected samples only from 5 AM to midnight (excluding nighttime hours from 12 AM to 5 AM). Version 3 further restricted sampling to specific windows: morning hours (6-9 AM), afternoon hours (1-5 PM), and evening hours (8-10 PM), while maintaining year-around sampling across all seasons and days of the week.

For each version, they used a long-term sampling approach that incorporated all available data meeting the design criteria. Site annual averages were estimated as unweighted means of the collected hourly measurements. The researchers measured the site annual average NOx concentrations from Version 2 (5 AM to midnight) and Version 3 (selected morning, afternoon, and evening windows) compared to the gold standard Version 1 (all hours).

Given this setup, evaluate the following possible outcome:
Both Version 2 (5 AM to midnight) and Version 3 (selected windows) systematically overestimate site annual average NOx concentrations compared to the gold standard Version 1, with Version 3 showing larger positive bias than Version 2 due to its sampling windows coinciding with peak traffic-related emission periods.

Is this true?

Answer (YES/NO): NO